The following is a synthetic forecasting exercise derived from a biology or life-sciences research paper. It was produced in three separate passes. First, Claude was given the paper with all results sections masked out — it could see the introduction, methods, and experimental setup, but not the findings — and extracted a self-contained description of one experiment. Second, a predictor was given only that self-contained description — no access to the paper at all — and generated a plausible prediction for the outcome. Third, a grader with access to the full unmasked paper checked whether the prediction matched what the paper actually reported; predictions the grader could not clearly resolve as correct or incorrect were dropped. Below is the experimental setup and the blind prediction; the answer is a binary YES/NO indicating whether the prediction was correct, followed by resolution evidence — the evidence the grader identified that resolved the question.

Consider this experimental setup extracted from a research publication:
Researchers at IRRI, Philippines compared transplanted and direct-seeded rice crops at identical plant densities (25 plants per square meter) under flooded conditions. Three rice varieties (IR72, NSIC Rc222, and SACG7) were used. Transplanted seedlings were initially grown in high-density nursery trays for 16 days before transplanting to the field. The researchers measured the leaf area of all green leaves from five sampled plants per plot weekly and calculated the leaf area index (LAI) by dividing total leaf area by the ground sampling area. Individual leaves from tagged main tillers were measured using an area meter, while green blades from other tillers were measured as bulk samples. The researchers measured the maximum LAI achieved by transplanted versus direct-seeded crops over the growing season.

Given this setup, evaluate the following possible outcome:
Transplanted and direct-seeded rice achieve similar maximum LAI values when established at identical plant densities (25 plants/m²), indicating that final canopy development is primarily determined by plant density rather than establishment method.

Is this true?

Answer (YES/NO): NO